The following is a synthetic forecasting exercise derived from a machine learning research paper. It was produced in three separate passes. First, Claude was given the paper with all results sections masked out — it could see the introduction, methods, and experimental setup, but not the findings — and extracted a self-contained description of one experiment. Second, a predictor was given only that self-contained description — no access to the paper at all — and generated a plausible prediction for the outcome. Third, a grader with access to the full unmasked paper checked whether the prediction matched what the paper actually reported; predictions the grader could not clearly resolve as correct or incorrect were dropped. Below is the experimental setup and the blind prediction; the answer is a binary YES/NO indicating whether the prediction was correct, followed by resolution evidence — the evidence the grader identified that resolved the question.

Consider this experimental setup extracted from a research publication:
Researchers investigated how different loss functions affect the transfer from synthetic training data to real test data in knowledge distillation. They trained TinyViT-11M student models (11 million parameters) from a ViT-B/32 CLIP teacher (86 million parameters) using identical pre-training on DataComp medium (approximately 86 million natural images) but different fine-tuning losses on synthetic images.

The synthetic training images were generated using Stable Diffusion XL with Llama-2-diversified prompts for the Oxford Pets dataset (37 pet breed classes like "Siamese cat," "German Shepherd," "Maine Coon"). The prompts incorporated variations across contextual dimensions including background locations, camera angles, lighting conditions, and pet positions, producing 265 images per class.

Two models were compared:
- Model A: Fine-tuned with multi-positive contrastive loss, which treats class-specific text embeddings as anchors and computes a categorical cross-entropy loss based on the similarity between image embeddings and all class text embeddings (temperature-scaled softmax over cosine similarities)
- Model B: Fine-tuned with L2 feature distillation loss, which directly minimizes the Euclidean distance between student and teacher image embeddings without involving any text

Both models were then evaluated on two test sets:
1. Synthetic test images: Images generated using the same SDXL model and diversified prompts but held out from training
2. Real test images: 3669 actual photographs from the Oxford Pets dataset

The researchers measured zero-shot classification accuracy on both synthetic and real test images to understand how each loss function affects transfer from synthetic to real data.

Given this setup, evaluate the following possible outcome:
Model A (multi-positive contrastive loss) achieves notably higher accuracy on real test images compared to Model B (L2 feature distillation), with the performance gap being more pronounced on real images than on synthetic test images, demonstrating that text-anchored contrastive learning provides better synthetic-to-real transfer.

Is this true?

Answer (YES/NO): NO